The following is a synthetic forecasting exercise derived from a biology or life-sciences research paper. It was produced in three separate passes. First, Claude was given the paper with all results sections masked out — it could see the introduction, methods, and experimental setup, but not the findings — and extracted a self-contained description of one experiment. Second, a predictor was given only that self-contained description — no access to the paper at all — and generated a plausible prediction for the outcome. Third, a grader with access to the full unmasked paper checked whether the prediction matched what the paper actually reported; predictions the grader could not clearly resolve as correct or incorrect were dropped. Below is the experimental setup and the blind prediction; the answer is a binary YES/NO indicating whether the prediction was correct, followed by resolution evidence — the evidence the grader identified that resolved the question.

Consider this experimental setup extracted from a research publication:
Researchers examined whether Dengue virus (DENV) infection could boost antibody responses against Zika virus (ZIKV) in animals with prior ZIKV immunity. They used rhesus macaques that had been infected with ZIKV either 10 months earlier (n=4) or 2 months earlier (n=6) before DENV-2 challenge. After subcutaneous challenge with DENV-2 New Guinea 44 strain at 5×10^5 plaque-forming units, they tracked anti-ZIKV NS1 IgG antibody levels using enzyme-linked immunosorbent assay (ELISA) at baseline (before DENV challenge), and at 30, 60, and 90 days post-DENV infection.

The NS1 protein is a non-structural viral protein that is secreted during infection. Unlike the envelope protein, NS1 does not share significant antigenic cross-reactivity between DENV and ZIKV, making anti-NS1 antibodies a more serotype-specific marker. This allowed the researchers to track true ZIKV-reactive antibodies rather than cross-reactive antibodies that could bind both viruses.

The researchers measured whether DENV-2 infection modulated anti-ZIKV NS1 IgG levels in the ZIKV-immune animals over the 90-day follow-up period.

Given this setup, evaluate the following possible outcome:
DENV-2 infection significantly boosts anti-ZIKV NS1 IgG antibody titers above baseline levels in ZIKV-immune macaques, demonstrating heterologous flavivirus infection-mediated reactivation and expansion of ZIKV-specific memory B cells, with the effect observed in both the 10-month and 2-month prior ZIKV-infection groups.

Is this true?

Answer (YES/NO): NO